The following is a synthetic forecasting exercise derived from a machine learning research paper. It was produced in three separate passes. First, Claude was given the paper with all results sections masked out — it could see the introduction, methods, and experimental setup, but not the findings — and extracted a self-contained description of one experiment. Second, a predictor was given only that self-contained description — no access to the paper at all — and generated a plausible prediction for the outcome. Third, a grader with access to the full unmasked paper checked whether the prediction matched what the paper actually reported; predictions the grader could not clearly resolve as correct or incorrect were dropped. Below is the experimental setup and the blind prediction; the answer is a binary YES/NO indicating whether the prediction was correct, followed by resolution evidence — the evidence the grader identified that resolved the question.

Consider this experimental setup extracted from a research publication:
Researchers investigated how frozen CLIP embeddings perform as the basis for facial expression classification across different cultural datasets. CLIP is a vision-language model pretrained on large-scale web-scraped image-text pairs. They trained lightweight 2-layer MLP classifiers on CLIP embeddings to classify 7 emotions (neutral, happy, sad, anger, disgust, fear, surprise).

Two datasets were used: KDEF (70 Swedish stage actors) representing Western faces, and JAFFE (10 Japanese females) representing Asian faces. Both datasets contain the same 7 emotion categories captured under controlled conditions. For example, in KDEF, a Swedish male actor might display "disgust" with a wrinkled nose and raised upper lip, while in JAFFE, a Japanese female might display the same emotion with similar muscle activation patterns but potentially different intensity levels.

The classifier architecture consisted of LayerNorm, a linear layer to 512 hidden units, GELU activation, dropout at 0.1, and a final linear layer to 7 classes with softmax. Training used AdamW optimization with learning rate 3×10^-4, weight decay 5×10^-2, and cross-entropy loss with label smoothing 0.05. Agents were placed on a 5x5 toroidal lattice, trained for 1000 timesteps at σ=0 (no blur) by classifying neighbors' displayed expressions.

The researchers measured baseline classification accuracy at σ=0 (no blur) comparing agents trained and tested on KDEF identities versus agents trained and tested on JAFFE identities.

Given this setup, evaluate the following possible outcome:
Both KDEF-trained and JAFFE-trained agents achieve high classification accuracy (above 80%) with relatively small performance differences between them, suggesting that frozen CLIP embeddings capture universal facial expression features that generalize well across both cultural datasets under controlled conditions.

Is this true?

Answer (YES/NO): NO